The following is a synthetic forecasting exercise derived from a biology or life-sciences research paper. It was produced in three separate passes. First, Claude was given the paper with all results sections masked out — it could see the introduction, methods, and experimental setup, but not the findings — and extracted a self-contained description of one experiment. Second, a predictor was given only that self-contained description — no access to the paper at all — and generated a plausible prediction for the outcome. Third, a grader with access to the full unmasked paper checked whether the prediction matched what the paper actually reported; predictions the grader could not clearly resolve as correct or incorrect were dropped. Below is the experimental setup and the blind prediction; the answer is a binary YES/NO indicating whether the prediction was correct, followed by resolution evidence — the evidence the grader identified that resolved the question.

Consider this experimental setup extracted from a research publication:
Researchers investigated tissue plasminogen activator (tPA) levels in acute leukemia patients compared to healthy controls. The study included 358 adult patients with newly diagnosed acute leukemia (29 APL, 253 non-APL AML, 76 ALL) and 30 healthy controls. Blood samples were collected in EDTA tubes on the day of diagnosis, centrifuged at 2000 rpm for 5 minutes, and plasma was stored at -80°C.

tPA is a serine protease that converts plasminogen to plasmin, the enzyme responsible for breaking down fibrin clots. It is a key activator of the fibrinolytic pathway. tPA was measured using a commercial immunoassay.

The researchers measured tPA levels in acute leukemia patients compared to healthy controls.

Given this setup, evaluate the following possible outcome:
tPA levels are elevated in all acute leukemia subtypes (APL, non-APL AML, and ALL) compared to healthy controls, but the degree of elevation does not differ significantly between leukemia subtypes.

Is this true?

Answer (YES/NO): NO